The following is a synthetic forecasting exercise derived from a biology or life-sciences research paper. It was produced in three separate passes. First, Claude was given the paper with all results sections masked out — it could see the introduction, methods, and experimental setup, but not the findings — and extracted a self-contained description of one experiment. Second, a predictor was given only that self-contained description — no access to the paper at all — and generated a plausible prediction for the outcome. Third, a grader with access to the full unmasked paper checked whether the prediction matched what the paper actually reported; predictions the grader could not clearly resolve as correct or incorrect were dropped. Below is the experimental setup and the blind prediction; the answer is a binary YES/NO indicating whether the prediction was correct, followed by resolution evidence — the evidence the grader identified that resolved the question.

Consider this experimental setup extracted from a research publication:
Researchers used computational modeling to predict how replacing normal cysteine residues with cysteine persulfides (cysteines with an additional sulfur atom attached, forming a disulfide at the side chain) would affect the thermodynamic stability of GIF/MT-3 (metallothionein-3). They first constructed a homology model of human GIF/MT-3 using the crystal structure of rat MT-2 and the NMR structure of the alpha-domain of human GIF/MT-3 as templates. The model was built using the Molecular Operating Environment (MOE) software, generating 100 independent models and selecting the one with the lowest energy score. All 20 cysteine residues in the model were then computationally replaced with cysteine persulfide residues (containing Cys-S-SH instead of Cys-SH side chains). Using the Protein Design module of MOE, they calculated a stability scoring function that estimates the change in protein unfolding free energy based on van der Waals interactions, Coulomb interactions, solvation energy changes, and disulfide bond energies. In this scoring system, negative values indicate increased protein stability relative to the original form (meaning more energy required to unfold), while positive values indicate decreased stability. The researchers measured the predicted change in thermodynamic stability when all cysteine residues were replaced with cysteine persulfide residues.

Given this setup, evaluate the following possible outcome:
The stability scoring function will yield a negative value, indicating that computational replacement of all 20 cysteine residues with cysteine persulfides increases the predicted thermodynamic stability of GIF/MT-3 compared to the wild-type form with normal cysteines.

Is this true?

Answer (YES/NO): YES